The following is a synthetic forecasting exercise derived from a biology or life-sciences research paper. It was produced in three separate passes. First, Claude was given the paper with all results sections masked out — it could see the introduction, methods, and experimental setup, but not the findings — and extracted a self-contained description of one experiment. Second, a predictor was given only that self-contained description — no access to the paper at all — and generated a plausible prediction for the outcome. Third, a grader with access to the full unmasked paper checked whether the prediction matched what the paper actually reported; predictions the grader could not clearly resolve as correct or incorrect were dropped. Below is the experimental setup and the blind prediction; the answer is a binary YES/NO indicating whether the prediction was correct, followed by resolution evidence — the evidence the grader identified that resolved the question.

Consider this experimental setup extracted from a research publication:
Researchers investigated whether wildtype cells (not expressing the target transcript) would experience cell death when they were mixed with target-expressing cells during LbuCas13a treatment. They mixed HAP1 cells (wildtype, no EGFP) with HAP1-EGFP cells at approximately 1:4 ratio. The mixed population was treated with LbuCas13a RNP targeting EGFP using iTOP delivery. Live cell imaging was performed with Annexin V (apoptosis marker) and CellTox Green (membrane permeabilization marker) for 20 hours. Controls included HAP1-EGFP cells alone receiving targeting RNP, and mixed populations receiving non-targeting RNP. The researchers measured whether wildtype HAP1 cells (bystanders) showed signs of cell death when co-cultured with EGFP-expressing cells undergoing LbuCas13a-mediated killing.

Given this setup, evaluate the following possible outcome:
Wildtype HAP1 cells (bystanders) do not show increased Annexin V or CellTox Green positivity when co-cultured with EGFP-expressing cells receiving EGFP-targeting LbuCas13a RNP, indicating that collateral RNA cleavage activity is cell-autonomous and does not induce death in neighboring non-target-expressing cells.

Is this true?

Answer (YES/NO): YES